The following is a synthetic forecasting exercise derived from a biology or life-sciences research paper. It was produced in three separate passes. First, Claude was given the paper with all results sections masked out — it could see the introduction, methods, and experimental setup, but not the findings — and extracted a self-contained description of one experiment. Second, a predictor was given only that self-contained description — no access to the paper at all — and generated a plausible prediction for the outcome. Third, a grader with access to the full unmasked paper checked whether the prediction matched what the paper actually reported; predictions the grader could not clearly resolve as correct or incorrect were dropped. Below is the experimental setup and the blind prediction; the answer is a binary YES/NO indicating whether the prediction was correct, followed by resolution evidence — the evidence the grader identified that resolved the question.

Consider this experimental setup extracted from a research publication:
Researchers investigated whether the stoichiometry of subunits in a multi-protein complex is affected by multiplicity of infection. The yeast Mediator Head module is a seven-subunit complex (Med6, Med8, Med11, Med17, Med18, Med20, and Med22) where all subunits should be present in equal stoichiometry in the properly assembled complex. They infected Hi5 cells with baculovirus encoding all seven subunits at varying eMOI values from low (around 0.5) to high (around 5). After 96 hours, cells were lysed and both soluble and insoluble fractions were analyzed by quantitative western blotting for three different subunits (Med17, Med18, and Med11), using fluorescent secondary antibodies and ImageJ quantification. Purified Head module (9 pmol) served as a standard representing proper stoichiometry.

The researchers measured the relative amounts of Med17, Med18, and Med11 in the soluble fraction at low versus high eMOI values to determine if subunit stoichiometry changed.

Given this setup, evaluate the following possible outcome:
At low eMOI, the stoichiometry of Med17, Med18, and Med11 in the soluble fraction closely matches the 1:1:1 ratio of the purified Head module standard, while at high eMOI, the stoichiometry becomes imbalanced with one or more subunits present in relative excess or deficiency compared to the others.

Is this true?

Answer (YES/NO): NO